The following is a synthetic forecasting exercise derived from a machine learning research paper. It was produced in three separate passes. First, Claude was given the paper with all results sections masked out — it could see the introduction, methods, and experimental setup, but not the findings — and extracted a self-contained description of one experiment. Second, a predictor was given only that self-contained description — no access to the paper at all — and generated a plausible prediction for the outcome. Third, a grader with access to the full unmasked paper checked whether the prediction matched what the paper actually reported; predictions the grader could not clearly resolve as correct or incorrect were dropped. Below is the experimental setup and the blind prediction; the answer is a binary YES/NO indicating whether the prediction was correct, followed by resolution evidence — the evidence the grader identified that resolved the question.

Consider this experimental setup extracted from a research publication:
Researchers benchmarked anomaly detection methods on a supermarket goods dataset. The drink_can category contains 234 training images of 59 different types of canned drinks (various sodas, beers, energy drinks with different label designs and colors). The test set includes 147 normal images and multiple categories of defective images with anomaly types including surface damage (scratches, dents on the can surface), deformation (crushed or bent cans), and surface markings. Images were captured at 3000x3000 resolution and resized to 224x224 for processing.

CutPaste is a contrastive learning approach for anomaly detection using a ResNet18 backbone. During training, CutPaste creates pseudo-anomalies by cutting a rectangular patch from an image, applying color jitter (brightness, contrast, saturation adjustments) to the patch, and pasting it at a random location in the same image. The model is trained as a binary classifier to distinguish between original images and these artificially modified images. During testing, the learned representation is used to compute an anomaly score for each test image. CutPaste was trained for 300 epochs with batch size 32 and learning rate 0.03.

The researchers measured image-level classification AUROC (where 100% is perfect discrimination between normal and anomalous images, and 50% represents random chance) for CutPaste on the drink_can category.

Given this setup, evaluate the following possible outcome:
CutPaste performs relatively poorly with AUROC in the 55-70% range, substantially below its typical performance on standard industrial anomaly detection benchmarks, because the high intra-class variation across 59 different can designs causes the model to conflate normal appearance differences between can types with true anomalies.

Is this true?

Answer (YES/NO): NO